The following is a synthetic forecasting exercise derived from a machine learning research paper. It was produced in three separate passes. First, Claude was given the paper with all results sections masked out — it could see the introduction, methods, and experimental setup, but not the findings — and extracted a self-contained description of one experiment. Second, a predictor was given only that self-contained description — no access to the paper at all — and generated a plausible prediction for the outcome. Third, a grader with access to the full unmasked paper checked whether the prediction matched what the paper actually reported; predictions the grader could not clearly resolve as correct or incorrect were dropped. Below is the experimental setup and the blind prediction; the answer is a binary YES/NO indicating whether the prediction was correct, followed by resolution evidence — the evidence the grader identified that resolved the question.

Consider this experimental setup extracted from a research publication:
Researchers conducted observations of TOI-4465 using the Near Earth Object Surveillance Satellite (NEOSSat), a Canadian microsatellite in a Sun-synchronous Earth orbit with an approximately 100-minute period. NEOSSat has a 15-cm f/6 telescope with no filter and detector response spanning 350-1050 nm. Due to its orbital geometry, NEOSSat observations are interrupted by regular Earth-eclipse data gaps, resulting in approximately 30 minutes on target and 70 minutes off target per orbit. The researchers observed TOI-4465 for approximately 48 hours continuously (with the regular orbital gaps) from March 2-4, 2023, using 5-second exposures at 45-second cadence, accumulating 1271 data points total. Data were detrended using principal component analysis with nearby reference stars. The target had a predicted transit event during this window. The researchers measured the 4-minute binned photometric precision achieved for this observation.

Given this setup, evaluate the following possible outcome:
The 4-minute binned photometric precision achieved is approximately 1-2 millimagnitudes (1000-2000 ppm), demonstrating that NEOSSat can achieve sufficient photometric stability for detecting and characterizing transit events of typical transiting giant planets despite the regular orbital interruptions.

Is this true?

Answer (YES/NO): NO